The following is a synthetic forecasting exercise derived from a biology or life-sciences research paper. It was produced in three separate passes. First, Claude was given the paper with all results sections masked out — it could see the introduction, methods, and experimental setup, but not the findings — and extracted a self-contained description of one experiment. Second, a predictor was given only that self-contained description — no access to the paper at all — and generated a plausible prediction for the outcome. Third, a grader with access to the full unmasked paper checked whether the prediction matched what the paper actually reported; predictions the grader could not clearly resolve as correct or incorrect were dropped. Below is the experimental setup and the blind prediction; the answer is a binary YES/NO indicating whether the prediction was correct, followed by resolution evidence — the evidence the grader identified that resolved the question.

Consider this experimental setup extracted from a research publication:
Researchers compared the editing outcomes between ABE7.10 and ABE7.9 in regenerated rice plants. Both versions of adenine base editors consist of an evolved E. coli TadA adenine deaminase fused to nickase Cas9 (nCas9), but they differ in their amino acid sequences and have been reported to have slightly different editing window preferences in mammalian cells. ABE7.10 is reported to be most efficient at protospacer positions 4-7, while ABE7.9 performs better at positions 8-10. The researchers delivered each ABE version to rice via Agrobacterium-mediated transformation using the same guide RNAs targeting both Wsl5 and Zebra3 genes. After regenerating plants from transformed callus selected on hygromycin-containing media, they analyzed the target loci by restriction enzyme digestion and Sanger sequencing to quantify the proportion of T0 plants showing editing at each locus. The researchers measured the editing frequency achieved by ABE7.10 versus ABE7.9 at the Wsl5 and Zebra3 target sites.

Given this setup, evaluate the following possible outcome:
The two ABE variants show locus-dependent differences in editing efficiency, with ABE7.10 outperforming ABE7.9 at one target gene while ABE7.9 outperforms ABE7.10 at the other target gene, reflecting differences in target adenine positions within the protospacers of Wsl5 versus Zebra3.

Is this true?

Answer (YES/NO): YES